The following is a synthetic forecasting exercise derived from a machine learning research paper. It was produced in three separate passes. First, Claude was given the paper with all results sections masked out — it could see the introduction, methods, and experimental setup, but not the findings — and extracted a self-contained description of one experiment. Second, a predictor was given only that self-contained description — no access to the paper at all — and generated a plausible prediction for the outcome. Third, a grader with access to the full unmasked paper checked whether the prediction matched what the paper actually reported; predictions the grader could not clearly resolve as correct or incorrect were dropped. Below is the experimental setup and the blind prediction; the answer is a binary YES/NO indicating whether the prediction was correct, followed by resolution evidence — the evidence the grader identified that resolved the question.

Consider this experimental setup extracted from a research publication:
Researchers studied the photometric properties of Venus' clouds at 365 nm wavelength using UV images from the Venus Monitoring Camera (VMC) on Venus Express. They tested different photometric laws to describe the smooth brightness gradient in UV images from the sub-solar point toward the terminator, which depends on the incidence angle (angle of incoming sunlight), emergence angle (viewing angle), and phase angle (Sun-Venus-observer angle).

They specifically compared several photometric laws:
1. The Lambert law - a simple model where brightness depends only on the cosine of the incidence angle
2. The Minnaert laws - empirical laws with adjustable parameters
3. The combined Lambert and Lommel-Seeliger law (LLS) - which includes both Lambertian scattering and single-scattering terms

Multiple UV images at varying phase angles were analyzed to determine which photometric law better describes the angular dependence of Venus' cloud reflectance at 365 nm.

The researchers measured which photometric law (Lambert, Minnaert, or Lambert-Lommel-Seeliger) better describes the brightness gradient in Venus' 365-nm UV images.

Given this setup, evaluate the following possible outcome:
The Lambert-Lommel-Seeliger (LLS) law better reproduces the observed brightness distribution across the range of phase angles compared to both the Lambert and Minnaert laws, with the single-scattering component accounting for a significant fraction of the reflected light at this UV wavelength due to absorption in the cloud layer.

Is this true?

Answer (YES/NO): NO